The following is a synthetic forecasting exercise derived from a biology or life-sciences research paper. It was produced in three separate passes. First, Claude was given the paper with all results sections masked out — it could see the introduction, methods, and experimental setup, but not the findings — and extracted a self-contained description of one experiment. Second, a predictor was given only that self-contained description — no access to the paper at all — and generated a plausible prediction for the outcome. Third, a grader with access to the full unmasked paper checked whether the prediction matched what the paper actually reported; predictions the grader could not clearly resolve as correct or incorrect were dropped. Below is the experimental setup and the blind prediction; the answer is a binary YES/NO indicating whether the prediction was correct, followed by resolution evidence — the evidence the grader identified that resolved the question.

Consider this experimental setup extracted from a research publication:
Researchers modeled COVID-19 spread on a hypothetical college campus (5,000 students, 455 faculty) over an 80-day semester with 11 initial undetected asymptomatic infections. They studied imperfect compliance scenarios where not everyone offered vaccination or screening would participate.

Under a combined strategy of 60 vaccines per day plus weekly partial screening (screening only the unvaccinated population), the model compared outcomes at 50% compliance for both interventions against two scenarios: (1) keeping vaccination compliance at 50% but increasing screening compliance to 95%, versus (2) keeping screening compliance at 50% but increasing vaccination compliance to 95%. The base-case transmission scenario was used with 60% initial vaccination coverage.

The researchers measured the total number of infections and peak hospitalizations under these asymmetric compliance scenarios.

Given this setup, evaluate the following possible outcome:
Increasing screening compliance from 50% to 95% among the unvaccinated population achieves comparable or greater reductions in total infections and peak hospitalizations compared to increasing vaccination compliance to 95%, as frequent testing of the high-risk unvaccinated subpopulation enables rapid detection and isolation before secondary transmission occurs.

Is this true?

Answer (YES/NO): NO